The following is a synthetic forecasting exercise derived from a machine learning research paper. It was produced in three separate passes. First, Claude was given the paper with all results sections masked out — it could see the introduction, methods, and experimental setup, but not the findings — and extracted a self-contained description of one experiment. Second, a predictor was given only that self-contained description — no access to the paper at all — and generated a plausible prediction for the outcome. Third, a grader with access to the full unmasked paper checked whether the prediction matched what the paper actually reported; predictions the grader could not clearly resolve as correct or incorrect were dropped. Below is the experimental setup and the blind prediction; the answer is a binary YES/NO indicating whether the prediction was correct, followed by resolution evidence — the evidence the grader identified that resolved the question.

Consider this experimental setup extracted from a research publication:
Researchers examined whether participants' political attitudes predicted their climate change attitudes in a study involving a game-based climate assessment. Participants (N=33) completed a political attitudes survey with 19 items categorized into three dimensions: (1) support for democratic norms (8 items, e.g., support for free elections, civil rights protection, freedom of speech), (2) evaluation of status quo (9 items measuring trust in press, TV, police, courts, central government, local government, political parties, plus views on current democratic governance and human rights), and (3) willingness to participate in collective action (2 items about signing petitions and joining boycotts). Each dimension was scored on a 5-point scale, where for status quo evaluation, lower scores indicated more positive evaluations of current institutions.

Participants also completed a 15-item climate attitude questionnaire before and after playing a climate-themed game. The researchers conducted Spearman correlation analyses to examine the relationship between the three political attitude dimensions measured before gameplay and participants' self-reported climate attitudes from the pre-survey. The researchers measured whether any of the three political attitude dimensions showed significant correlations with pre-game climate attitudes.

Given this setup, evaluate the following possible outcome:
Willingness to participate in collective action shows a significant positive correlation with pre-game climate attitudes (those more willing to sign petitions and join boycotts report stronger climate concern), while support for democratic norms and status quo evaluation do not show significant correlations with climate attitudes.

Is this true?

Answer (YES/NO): NO